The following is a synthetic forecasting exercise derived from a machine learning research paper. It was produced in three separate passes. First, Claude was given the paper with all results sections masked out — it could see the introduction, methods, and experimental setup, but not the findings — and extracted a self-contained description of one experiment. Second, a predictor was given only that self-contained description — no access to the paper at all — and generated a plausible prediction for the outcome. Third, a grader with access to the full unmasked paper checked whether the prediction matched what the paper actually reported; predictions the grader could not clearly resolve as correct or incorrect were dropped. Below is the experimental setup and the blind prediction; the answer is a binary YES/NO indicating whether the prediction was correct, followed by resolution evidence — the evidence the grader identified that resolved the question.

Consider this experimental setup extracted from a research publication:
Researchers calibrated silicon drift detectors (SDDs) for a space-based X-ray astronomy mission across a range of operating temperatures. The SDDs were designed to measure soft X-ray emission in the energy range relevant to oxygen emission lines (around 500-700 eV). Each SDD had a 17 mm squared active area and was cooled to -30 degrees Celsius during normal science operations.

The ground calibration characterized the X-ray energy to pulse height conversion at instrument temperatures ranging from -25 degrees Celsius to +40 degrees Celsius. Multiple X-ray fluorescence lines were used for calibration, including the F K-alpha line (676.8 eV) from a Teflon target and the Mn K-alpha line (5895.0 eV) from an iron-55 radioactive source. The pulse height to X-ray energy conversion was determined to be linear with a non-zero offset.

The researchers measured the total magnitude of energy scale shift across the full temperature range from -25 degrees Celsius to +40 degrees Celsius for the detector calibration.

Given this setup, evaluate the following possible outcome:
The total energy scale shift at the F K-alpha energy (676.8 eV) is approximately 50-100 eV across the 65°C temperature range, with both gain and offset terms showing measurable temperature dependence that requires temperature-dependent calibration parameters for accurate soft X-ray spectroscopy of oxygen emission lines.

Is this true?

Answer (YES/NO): NO